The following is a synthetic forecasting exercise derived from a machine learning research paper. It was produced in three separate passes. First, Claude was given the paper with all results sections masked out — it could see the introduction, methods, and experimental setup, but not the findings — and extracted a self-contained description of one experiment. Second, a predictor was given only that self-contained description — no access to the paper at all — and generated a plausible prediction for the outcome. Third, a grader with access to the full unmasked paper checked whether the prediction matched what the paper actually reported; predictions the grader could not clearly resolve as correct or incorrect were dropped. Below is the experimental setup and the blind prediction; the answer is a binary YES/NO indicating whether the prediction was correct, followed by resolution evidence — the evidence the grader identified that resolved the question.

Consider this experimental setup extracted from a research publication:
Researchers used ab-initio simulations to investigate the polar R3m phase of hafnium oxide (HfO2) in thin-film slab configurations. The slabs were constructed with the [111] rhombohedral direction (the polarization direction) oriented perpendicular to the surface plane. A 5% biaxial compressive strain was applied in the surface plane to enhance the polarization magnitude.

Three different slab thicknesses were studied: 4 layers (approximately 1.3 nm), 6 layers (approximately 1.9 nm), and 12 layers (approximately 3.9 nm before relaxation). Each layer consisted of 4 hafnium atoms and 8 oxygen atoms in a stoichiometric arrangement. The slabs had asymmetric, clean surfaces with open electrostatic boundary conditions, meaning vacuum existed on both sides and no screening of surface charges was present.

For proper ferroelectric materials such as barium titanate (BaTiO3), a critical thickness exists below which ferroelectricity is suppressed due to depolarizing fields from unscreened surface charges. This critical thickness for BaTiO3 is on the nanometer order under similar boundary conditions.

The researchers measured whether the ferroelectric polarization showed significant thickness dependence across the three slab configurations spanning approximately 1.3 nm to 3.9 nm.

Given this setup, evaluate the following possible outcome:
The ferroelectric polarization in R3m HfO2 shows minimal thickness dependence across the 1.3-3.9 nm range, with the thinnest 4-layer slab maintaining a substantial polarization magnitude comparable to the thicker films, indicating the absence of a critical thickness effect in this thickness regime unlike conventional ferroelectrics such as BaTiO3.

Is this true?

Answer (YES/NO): YES